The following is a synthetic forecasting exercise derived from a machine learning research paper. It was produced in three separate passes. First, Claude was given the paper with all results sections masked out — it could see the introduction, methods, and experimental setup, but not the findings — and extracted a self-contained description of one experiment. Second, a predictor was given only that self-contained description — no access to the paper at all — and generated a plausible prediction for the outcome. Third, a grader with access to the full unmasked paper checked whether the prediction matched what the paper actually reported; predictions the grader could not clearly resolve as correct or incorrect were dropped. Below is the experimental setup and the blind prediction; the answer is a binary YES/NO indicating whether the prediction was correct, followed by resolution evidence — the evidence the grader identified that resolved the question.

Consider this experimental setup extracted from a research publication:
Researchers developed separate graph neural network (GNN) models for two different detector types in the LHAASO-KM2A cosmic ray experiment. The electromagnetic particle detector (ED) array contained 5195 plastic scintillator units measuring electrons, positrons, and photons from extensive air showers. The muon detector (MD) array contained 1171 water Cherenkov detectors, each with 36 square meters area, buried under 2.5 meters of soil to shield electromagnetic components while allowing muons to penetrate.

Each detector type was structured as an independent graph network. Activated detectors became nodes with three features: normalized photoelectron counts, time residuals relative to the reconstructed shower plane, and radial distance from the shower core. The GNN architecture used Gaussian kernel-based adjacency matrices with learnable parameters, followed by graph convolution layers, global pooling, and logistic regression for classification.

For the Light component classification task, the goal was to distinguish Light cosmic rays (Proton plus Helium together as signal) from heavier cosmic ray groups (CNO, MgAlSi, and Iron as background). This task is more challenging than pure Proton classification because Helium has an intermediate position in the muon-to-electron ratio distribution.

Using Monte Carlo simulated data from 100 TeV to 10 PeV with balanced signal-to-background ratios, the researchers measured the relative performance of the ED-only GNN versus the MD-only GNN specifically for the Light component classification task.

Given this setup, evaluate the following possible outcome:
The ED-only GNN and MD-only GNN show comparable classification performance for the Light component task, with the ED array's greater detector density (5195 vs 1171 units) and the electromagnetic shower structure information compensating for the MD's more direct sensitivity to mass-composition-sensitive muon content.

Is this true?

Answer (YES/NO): NO